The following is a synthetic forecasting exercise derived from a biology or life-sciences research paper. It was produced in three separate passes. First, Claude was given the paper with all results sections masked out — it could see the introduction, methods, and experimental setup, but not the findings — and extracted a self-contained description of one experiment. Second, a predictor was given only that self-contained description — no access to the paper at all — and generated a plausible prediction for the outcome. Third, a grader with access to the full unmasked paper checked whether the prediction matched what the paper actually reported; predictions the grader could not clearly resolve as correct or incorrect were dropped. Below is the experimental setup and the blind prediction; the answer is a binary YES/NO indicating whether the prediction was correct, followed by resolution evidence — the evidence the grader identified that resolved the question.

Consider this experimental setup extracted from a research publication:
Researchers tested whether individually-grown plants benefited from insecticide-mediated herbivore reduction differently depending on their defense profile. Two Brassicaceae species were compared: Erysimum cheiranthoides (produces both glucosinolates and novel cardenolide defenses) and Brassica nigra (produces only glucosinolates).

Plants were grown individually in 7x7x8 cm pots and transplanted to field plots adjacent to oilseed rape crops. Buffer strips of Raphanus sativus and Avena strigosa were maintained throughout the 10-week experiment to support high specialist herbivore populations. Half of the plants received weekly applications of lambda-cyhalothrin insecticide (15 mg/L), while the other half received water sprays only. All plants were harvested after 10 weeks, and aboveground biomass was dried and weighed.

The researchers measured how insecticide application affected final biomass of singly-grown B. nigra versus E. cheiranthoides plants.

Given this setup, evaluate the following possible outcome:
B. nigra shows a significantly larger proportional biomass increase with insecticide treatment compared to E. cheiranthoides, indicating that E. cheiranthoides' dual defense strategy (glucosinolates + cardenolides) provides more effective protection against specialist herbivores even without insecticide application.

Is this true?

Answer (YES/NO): YES